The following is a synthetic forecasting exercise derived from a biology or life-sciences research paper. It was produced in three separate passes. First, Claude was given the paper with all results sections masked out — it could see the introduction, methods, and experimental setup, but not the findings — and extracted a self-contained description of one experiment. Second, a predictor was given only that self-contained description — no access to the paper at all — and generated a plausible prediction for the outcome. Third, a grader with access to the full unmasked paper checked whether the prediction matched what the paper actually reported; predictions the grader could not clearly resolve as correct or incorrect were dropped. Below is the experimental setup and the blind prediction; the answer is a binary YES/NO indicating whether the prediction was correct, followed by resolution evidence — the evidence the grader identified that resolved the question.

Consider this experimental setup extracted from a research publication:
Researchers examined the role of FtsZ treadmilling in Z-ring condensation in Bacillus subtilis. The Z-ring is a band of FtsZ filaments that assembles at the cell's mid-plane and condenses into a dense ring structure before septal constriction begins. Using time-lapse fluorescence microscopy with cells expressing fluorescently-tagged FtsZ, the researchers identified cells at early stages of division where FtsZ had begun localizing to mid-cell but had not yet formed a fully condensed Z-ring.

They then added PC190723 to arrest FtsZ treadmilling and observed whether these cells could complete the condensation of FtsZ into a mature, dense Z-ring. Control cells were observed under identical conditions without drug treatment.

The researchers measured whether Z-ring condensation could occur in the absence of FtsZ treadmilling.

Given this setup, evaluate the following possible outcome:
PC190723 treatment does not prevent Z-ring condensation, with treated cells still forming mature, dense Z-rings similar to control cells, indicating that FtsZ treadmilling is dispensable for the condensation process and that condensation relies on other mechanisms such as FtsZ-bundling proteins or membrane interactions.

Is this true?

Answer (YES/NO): NO